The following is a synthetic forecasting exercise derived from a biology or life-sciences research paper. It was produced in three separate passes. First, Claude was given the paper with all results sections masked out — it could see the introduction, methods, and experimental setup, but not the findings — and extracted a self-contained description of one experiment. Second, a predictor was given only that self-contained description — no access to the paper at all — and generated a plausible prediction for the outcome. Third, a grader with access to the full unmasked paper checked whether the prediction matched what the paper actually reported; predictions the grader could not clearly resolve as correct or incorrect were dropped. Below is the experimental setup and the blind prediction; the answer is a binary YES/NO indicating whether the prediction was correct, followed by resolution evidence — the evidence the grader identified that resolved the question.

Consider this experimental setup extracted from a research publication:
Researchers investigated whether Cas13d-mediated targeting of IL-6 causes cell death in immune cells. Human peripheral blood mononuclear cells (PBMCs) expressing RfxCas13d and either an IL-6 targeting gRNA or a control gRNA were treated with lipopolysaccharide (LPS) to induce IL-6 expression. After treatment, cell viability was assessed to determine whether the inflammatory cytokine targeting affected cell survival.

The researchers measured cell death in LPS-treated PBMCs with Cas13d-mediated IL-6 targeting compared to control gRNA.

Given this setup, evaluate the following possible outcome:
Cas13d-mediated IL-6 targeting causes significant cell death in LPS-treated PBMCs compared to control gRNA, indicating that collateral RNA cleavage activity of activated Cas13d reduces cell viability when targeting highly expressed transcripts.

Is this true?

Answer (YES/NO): NO